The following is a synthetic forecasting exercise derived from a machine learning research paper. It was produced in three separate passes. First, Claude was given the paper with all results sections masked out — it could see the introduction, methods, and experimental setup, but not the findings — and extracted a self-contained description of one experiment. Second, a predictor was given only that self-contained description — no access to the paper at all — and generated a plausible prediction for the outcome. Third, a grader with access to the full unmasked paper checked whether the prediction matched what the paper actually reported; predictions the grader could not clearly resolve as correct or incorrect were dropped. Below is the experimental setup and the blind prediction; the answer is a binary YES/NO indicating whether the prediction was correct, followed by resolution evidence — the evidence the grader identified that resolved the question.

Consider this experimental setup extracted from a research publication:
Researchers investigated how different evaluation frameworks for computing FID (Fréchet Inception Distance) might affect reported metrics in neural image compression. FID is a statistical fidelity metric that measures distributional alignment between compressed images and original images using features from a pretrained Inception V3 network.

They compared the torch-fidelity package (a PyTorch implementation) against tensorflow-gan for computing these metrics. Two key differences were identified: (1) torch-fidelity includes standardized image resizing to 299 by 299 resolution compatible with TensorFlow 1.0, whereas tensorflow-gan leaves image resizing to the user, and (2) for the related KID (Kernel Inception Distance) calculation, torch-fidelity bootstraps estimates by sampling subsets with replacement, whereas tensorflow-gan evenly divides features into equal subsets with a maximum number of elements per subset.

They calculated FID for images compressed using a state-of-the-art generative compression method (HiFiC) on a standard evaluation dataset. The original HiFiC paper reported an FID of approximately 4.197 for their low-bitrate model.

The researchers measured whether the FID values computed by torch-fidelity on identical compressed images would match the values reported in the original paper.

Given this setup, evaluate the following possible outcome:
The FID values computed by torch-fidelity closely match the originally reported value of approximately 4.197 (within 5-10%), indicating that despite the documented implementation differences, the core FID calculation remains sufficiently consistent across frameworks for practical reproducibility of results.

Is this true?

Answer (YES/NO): YES